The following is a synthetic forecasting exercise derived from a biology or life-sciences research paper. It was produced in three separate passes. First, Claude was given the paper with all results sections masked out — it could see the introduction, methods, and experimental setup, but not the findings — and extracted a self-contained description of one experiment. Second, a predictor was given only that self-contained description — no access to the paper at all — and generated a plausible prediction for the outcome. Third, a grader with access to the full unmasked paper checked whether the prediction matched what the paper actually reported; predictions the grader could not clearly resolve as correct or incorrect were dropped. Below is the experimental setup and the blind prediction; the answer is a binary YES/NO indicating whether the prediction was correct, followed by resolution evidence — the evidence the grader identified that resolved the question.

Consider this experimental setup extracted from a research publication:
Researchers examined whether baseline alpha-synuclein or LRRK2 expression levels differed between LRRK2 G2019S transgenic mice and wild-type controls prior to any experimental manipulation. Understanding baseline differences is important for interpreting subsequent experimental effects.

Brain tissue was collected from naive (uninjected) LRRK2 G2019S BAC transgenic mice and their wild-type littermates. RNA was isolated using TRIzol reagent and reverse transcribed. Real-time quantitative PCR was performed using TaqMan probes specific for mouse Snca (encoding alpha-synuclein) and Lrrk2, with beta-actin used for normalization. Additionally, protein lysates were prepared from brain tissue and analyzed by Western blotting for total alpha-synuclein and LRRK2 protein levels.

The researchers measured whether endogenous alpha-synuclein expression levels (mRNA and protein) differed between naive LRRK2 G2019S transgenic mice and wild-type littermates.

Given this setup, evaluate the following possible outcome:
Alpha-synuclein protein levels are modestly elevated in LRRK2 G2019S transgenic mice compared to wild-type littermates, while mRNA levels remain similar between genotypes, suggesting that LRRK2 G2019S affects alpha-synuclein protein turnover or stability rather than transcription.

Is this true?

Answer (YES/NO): NO